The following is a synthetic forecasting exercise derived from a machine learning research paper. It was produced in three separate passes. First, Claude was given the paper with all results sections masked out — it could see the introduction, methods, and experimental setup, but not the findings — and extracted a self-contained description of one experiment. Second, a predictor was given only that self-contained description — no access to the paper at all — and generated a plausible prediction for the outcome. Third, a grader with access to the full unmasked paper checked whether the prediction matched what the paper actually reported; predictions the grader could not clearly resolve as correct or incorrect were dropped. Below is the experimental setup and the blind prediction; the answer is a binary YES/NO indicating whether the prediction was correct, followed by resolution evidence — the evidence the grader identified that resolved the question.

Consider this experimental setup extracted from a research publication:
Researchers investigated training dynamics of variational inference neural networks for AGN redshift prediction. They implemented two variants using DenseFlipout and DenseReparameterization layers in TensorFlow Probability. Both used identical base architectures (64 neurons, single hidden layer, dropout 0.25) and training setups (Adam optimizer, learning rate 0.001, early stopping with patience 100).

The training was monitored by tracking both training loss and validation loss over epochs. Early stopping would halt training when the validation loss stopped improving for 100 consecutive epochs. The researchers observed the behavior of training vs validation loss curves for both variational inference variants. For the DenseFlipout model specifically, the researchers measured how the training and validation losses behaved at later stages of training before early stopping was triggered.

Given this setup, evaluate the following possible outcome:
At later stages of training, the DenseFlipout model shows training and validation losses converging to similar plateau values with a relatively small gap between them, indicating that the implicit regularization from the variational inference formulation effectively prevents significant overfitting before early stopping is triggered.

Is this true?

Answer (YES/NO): NO